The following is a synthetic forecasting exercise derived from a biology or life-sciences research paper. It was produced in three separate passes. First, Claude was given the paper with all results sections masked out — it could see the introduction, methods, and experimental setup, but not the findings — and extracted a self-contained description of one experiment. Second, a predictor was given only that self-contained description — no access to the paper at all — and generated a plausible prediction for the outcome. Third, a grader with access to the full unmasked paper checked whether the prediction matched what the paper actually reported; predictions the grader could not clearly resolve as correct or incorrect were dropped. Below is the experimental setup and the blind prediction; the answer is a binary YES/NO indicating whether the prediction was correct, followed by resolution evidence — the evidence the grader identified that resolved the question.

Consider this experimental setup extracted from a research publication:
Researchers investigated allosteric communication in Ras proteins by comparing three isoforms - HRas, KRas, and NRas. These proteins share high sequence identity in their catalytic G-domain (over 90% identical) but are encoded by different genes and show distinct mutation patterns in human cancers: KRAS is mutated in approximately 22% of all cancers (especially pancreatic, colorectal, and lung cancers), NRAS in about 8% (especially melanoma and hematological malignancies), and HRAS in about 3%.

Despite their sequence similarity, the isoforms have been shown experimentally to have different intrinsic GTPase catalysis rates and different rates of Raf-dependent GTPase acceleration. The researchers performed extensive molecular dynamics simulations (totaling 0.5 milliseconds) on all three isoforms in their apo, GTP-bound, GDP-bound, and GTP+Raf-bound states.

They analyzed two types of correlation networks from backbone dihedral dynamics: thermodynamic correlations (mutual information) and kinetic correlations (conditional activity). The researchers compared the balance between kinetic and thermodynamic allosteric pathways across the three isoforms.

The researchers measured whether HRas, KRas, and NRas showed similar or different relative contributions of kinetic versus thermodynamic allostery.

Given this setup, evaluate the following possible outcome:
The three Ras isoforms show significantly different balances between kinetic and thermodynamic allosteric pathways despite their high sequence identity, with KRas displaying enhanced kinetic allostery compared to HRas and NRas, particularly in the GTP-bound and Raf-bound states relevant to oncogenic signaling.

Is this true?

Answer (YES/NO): NO